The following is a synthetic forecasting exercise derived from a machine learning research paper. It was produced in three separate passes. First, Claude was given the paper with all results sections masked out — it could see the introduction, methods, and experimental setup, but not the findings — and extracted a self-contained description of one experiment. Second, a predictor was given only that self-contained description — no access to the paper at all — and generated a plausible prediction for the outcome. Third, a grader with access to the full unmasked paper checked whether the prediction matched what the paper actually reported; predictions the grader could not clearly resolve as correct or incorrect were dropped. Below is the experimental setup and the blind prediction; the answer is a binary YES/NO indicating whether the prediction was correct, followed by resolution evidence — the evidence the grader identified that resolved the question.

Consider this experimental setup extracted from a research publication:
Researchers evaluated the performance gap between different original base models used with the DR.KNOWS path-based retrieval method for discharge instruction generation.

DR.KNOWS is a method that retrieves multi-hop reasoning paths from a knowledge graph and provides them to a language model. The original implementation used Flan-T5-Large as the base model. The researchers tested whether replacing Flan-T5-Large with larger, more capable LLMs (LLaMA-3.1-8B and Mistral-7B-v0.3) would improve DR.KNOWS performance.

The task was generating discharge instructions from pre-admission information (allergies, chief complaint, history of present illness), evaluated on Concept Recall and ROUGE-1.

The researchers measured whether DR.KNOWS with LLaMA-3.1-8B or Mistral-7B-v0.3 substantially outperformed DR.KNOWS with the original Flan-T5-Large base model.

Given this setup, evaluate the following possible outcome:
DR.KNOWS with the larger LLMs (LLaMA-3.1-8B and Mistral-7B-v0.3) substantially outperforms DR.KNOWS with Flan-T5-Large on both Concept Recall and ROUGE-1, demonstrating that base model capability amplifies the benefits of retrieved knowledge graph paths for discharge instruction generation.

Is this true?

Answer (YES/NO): NO